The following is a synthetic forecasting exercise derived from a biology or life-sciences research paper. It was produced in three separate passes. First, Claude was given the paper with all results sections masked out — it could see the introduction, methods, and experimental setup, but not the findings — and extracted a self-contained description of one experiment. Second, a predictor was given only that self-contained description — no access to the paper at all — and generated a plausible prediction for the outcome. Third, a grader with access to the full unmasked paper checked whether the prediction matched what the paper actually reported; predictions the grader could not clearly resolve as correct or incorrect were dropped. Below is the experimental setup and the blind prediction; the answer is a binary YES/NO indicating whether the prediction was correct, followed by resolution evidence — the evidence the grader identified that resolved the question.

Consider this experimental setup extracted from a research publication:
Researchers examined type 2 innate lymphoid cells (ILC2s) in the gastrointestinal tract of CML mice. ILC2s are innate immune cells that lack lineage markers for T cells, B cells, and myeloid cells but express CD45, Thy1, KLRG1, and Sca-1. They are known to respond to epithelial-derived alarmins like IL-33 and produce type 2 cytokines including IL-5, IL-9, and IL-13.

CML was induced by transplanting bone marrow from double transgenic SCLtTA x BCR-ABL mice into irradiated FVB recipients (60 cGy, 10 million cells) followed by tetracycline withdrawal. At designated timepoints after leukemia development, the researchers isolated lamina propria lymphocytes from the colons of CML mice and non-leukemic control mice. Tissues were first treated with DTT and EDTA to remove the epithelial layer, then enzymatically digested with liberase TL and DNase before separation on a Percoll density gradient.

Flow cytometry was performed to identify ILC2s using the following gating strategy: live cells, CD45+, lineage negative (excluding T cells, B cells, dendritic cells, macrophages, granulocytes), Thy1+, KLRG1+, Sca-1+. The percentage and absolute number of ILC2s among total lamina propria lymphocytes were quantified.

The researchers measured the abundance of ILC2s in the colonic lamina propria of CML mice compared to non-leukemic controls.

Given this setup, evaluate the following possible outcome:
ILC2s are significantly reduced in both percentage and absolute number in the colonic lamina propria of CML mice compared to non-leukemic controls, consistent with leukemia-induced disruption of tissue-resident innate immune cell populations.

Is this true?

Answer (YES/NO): NO